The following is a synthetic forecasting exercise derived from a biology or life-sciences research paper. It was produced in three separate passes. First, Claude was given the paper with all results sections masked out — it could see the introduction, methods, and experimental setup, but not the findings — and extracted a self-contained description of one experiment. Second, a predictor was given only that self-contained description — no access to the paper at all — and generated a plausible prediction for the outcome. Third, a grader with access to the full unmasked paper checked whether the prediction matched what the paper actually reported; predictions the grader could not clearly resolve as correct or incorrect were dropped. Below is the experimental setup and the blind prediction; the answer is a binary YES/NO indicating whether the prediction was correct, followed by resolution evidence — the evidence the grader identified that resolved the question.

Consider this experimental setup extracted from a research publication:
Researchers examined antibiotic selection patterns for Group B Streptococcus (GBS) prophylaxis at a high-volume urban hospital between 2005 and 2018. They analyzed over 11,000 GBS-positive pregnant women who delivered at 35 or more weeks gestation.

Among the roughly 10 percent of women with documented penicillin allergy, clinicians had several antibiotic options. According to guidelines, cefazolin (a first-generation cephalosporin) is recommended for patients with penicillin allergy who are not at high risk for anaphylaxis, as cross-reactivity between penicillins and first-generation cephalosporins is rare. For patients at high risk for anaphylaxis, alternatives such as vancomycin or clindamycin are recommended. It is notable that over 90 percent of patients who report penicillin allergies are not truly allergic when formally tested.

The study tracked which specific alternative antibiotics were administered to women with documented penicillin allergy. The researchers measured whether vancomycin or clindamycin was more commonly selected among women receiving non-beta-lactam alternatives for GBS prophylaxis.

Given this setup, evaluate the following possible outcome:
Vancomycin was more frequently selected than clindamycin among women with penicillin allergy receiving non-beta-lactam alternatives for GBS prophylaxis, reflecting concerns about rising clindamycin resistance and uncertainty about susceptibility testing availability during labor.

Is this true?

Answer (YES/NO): NO